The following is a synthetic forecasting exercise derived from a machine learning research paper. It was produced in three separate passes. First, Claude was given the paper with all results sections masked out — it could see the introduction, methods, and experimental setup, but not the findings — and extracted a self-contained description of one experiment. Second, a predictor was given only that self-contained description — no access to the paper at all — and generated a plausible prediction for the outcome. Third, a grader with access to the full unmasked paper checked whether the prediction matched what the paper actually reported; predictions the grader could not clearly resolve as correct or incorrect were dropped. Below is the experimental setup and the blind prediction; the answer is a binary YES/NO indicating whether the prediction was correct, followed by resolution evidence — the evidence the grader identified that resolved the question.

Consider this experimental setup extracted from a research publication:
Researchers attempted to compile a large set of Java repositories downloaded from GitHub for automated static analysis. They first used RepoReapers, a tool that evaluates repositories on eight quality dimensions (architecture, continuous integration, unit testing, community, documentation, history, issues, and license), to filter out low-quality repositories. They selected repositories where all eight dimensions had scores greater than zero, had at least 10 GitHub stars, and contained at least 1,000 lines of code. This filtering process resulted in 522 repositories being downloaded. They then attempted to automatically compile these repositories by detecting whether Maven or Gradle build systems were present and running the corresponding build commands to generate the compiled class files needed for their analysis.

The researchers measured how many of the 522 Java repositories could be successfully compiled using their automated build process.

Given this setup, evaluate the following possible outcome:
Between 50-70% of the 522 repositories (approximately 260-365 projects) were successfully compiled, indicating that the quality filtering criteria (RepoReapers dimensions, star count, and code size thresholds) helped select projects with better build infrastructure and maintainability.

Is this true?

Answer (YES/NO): YES